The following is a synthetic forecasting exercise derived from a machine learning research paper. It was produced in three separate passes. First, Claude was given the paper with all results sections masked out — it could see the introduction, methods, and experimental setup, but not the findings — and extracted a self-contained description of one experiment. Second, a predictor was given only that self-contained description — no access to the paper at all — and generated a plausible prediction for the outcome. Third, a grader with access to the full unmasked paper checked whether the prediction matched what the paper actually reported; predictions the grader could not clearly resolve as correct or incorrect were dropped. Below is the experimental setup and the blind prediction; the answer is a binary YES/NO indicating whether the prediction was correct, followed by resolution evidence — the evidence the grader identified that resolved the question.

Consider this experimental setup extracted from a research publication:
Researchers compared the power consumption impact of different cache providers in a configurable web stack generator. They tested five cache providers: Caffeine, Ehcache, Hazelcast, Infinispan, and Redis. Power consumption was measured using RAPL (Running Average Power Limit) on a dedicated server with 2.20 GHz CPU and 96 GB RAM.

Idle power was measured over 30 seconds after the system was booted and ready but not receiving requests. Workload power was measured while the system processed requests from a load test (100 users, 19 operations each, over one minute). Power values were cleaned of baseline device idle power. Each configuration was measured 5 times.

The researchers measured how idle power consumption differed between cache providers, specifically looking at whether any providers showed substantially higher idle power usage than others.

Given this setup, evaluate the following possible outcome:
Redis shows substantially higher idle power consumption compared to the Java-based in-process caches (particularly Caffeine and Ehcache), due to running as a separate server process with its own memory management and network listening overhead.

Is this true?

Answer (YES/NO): YES